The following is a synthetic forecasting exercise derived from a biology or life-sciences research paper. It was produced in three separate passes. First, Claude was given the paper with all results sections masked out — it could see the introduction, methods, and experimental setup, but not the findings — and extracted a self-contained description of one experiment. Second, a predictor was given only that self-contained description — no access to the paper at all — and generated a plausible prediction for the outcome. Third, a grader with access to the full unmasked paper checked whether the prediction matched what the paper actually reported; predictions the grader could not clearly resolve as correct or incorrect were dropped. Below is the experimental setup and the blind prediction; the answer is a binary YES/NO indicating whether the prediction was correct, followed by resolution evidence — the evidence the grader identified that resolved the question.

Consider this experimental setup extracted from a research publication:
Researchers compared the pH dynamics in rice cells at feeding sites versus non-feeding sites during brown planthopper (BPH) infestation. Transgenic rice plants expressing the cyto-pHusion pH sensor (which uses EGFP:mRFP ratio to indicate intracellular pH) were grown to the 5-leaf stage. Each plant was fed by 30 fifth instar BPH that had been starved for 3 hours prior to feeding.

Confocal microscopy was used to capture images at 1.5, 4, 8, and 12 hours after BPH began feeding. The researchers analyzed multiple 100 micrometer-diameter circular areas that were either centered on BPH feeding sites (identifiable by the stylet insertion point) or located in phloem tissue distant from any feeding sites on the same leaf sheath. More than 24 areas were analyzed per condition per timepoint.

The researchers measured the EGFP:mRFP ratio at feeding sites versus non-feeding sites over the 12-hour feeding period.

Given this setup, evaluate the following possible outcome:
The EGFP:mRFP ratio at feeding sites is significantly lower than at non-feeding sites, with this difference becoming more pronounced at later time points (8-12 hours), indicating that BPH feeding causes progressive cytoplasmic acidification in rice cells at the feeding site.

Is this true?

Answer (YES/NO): NO